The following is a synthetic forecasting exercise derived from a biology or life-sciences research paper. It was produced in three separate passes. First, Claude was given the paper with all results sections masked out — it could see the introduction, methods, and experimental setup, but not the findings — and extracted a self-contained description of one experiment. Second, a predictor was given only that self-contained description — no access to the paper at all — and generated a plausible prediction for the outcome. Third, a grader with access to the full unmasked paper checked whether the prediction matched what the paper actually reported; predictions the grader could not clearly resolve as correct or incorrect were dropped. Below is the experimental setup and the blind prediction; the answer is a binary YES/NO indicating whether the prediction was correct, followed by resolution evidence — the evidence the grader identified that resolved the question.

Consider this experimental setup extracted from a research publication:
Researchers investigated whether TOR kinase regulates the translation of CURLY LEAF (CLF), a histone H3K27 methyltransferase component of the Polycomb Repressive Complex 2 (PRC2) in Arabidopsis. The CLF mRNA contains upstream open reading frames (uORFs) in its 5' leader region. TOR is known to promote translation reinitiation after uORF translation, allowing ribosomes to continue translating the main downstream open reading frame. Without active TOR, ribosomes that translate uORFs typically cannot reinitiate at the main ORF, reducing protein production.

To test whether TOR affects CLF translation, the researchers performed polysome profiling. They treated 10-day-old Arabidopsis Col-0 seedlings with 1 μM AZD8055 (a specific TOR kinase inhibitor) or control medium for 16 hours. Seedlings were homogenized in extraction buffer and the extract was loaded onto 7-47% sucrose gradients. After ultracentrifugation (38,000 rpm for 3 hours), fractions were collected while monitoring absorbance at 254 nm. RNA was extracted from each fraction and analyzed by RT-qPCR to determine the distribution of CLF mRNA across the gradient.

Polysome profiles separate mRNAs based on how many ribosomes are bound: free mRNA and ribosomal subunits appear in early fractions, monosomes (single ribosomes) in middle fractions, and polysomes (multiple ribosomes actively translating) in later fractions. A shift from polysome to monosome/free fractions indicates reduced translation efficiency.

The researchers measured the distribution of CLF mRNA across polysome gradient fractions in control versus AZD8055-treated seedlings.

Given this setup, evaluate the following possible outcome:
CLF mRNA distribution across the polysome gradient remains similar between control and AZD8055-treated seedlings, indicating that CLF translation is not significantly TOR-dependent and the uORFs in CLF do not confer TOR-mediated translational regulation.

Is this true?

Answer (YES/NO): NO